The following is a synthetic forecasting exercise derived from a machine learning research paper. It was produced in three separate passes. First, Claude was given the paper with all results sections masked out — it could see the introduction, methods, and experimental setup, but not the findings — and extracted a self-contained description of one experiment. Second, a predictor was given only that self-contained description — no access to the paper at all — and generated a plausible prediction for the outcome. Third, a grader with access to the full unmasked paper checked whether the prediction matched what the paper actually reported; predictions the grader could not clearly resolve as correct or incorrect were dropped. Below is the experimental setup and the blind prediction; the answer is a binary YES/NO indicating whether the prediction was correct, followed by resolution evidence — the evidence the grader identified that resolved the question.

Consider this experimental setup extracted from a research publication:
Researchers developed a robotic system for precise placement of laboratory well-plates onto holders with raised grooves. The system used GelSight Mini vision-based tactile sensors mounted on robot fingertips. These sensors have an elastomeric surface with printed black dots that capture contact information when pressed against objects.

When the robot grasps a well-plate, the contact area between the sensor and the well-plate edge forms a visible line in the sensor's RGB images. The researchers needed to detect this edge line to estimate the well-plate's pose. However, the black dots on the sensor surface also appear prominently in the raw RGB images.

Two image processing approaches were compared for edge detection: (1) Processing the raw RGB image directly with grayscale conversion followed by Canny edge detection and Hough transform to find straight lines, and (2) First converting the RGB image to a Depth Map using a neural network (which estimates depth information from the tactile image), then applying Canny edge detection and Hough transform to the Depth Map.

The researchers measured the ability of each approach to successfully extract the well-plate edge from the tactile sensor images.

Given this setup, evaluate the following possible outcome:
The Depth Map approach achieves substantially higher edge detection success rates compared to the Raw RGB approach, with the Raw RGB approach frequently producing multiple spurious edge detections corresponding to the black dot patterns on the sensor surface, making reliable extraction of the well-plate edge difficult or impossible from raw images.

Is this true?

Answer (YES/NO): YES